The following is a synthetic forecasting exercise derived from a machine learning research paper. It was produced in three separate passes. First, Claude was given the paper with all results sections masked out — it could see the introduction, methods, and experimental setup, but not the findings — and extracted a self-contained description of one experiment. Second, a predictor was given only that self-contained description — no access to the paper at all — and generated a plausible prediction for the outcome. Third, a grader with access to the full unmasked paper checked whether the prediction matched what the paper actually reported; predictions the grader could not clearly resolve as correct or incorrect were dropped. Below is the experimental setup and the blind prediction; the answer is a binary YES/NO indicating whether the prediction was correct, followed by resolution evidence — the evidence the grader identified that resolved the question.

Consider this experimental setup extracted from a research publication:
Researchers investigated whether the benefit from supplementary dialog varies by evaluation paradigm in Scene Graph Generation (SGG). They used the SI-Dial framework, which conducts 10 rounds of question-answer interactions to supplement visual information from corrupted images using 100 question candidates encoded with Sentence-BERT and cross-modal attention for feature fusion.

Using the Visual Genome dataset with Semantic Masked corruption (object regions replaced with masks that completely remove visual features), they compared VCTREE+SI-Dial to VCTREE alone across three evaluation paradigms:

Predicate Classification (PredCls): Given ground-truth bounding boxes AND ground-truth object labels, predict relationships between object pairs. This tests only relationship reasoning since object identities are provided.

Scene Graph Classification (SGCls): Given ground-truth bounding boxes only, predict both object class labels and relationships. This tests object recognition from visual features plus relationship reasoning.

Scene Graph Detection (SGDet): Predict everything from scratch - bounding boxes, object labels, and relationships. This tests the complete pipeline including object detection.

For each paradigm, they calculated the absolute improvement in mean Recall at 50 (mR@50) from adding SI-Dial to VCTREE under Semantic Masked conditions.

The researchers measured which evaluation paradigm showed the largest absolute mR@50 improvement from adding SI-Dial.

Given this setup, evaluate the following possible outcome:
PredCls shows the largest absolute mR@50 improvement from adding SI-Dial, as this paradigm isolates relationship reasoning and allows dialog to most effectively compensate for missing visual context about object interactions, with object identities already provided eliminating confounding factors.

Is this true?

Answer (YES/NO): NO